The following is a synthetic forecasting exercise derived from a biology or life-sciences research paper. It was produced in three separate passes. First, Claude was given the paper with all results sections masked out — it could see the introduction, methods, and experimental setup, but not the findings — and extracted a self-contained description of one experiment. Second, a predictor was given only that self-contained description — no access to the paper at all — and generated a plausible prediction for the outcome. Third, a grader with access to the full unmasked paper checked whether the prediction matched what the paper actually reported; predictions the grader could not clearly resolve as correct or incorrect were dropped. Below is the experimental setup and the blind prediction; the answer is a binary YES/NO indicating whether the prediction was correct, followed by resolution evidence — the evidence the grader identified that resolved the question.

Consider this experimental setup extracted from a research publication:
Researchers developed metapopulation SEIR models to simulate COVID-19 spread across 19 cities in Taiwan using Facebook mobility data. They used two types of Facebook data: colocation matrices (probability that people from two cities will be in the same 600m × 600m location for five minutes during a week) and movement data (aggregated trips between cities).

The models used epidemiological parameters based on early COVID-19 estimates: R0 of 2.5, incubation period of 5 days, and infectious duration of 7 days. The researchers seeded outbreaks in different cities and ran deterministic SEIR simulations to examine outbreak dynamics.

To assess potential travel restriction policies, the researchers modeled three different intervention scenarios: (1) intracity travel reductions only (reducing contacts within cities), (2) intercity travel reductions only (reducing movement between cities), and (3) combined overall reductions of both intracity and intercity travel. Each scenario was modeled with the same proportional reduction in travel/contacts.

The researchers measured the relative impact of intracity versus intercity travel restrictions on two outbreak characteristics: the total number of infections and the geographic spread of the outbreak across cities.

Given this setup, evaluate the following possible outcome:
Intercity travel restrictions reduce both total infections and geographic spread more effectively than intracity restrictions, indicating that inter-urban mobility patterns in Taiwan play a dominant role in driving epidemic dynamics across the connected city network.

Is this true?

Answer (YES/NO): NO